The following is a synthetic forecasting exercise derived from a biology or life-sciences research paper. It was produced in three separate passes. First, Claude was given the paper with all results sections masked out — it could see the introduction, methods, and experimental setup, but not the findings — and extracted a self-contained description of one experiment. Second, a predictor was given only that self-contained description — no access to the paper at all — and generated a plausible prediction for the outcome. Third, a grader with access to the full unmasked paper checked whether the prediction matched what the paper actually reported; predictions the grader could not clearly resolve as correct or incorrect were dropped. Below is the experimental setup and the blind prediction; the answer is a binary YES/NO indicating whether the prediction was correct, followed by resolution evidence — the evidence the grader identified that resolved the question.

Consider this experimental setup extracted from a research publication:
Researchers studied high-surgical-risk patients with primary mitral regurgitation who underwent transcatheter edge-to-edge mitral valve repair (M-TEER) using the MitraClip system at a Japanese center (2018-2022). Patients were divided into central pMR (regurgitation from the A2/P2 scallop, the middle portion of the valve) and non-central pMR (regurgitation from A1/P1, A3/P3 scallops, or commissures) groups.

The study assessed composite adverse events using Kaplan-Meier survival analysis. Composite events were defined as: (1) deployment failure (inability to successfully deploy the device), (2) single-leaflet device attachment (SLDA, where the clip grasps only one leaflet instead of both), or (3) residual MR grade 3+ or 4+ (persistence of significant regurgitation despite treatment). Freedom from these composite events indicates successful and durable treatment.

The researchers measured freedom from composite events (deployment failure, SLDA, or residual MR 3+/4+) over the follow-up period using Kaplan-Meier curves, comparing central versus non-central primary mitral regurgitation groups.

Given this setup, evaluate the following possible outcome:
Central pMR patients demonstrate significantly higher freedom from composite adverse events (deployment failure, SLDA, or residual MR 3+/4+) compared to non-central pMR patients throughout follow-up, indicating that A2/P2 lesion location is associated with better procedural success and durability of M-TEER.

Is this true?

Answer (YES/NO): NO